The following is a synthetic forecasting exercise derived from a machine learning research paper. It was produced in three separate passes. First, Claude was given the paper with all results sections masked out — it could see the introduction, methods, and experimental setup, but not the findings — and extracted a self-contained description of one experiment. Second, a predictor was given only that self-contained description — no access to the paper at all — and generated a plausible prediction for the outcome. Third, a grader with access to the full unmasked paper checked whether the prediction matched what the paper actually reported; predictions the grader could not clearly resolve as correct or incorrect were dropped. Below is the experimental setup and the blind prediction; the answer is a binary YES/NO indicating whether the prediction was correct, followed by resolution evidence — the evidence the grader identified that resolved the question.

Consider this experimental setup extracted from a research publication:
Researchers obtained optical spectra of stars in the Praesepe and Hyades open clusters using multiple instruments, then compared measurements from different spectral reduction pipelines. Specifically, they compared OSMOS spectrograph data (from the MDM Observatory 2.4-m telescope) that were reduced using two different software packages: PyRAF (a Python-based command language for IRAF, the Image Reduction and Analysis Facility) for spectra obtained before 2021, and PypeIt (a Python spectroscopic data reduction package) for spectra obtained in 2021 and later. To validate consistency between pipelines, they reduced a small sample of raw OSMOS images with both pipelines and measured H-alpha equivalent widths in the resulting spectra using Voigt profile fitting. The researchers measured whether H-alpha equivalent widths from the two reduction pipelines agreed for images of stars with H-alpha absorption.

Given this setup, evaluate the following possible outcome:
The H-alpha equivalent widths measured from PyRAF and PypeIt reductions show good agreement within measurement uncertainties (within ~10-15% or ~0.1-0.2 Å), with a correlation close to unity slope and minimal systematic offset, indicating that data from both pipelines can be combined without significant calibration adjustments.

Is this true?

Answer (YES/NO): NO